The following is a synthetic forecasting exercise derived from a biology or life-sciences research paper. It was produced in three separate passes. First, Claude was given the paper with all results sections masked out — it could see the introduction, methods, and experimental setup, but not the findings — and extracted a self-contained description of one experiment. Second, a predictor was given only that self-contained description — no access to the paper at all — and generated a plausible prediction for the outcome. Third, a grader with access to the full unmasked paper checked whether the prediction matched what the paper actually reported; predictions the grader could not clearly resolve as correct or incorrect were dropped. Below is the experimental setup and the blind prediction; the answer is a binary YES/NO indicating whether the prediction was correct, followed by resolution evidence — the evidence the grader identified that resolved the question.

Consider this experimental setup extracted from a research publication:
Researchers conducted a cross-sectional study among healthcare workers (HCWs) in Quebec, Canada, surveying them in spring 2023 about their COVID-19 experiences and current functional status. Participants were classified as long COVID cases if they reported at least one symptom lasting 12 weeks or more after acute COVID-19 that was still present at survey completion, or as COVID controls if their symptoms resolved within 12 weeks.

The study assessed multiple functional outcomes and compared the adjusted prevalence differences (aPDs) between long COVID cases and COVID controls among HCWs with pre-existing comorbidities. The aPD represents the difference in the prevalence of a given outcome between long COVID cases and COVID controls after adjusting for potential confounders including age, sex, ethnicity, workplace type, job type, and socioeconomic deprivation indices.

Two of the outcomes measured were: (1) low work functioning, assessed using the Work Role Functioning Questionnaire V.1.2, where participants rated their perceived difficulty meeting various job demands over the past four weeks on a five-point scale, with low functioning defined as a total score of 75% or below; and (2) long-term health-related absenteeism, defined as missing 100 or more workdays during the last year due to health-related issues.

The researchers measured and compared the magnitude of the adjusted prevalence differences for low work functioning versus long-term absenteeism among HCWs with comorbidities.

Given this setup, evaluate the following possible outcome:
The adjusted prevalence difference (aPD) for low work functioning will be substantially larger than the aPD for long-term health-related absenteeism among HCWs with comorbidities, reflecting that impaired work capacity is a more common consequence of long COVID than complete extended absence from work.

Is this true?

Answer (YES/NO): YES